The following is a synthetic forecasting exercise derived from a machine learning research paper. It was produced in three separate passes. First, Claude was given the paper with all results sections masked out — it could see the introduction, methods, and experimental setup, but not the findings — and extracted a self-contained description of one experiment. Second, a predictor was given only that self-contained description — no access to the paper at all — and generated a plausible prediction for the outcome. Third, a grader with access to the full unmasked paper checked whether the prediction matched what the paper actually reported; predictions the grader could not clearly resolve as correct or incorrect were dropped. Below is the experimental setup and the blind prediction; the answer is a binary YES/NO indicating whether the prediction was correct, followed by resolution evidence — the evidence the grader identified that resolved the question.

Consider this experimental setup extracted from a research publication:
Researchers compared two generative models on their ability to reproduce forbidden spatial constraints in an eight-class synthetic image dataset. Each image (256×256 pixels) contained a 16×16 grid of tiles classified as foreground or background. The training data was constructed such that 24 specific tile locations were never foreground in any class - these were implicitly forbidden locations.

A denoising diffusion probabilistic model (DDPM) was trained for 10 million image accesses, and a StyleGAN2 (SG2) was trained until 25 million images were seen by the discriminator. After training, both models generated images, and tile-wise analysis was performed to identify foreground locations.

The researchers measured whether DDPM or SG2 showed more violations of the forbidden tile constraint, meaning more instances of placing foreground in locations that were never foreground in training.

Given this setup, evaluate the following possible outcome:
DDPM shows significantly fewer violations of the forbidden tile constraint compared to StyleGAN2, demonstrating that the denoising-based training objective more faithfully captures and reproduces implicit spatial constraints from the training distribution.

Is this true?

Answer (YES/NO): NO